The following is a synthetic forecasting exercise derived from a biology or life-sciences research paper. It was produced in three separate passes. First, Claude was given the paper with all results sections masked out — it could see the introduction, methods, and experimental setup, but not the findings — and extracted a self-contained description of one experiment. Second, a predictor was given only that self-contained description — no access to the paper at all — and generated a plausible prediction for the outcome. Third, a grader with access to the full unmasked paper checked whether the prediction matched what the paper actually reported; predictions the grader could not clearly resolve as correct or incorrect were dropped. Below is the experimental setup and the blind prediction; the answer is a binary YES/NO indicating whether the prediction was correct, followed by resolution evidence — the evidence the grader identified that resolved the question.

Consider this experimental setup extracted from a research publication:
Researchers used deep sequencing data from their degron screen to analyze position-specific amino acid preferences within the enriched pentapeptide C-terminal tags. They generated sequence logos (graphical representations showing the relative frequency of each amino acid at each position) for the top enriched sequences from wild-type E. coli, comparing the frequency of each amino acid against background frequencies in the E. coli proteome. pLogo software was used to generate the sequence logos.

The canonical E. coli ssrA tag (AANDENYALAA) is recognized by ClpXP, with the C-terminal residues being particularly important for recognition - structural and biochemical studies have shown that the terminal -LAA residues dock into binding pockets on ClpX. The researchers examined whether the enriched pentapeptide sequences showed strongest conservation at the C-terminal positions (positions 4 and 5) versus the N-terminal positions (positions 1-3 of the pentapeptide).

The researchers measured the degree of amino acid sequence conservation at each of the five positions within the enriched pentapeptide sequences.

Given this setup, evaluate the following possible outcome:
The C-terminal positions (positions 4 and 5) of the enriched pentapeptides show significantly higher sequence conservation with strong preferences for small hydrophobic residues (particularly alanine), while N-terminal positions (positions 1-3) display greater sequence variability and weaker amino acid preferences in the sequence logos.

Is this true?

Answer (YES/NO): NO